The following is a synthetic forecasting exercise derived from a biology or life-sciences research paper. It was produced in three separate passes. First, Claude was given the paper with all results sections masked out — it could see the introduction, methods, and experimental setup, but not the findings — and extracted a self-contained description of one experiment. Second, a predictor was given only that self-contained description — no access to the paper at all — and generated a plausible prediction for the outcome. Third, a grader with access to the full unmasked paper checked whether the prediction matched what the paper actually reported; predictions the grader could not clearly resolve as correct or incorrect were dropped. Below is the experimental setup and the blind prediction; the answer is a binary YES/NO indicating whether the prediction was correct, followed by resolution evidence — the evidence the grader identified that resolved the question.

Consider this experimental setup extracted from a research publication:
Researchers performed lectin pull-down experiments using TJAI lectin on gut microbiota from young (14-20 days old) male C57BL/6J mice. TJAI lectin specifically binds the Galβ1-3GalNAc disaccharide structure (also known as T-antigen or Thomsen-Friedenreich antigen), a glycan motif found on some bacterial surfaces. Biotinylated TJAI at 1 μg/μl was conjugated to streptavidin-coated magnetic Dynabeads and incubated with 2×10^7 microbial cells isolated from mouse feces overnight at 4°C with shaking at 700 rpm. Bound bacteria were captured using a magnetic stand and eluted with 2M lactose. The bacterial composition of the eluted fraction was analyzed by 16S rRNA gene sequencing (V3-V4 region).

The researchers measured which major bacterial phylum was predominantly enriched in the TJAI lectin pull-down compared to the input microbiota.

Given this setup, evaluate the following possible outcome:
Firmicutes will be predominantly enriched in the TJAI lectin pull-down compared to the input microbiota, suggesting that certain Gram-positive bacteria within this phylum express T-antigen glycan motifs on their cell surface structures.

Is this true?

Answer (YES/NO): YES